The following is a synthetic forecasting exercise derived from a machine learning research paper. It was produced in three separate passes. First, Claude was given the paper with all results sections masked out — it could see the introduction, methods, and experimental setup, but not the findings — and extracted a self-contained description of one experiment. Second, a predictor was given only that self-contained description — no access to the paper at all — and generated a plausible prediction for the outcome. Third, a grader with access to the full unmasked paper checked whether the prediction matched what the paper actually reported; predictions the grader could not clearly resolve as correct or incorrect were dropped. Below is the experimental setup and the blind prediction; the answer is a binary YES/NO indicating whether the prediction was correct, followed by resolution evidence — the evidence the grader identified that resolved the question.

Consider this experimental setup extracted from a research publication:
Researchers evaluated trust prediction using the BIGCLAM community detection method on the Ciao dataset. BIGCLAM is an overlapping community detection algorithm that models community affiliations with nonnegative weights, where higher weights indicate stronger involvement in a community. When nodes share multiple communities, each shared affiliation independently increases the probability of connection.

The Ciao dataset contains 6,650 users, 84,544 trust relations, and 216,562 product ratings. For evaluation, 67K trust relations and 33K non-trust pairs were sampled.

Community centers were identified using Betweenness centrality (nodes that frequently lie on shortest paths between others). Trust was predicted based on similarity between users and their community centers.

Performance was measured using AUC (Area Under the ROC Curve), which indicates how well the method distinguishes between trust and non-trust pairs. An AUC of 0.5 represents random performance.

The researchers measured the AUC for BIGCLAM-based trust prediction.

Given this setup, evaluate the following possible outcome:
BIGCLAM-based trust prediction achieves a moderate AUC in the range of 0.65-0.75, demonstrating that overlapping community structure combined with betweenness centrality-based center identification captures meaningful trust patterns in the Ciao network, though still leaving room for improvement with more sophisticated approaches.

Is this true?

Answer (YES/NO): NO